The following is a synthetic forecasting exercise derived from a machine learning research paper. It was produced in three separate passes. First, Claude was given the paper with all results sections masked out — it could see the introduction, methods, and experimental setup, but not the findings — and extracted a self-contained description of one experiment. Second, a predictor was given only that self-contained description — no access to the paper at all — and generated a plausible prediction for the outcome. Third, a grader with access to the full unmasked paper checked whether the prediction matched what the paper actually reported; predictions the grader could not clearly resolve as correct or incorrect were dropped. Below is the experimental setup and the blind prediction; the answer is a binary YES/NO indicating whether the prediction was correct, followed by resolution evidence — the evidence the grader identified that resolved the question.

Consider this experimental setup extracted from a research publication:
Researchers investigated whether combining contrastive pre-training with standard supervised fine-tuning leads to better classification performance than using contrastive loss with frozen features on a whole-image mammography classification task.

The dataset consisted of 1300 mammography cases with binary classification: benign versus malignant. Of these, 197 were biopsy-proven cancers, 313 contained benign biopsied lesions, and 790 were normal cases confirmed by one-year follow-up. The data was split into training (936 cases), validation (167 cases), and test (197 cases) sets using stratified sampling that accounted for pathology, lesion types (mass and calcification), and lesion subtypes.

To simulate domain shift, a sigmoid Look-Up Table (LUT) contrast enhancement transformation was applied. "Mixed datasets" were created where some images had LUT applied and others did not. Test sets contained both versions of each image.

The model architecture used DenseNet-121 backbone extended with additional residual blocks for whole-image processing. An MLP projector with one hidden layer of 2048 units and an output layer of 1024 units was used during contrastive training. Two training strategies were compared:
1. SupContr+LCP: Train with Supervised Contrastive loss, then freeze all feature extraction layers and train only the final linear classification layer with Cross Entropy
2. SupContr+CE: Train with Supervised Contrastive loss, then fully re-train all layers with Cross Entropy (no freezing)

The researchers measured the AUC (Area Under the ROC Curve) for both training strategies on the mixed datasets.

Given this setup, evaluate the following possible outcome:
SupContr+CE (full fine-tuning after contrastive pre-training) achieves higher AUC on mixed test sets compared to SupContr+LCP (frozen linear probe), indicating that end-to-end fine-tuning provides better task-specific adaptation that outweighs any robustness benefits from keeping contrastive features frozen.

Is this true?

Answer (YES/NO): YES